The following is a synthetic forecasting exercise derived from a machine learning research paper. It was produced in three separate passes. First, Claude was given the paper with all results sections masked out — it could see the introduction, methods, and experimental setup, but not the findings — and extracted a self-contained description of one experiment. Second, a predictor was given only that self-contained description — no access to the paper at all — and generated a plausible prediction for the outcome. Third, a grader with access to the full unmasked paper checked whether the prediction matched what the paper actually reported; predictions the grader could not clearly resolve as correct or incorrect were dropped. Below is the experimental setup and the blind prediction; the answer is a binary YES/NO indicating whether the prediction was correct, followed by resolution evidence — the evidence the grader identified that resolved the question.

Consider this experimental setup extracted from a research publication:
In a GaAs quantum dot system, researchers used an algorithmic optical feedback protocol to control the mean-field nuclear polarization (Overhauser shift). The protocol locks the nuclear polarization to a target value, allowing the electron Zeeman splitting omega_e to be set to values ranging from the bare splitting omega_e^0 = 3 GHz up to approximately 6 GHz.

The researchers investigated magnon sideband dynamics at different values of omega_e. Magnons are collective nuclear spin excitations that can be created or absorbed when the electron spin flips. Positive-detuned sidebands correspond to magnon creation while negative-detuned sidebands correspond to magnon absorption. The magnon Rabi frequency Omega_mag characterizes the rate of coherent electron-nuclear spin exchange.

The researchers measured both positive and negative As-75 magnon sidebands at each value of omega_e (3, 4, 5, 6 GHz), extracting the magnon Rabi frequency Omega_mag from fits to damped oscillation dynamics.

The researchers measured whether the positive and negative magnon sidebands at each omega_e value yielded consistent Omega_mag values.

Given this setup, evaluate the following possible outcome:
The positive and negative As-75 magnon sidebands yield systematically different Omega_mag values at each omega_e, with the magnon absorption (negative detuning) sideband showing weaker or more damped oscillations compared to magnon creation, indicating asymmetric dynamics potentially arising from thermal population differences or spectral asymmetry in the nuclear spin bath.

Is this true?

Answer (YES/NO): NO